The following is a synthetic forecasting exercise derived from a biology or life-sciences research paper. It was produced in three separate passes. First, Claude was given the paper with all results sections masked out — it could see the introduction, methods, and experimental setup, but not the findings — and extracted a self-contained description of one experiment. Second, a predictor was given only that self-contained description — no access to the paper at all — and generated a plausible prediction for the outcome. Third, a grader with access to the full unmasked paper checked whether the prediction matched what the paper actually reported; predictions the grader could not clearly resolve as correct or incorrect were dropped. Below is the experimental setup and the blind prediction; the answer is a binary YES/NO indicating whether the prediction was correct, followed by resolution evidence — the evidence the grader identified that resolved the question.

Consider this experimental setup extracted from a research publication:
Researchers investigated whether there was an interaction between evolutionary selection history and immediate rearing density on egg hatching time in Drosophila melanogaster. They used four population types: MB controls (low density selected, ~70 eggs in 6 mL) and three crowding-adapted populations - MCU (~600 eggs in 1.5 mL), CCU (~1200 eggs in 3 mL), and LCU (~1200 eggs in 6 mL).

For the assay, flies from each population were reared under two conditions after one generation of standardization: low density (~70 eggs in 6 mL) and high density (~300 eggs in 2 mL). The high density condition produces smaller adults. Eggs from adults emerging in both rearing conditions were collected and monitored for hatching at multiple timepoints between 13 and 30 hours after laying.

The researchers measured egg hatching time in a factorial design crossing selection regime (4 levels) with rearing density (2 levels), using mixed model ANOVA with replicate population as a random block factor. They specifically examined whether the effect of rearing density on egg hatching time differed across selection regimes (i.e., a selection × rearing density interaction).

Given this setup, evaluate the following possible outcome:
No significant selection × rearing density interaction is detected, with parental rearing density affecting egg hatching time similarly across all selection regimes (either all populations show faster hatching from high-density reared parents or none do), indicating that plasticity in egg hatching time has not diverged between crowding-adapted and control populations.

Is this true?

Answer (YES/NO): YES